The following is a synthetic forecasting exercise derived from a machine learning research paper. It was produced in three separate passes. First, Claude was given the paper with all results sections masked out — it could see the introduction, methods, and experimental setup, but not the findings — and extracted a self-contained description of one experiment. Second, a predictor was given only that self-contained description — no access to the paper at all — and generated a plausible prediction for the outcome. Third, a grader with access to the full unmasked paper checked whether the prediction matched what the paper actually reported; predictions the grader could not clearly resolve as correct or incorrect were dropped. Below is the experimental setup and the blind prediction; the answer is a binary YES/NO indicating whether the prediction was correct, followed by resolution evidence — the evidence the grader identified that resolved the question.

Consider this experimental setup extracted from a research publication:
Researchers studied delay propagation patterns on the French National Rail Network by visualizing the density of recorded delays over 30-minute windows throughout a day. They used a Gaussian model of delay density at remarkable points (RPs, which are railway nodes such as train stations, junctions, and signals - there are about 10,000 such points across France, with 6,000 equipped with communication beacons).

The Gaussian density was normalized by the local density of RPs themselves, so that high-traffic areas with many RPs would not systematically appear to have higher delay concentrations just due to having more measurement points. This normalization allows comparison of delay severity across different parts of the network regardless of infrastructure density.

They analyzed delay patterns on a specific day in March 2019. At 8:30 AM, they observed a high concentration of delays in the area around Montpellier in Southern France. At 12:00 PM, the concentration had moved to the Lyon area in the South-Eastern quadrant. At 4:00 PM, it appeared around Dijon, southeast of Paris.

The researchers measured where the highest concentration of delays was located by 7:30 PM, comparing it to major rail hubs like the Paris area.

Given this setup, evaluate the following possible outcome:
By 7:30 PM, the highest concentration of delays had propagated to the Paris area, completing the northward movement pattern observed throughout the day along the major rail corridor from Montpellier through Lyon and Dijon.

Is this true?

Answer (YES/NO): NO